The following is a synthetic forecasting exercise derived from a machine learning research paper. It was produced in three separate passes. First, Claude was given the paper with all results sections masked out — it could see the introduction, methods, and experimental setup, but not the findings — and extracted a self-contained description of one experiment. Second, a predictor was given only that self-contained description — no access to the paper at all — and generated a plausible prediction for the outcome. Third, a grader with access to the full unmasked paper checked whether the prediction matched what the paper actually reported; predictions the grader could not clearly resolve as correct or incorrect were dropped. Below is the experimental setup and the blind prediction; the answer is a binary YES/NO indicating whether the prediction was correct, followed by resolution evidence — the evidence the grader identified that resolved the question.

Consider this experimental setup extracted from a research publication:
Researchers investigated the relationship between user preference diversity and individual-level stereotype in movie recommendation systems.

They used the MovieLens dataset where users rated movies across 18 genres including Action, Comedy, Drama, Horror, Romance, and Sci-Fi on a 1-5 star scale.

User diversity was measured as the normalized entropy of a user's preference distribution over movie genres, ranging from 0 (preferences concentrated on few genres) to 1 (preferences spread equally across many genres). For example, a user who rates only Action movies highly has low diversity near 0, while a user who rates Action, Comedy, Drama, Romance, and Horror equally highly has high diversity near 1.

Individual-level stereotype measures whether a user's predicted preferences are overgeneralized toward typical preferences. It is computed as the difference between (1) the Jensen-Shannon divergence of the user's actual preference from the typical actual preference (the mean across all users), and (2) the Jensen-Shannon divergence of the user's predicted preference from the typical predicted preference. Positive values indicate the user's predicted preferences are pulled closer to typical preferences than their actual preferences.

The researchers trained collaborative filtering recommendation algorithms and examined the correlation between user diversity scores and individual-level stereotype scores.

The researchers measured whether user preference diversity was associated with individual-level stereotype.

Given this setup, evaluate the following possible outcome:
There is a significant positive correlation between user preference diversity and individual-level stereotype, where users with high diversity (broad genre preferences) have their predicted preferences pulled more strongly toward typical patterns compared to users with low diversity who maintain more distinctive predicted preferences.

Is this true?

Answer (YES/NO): NO